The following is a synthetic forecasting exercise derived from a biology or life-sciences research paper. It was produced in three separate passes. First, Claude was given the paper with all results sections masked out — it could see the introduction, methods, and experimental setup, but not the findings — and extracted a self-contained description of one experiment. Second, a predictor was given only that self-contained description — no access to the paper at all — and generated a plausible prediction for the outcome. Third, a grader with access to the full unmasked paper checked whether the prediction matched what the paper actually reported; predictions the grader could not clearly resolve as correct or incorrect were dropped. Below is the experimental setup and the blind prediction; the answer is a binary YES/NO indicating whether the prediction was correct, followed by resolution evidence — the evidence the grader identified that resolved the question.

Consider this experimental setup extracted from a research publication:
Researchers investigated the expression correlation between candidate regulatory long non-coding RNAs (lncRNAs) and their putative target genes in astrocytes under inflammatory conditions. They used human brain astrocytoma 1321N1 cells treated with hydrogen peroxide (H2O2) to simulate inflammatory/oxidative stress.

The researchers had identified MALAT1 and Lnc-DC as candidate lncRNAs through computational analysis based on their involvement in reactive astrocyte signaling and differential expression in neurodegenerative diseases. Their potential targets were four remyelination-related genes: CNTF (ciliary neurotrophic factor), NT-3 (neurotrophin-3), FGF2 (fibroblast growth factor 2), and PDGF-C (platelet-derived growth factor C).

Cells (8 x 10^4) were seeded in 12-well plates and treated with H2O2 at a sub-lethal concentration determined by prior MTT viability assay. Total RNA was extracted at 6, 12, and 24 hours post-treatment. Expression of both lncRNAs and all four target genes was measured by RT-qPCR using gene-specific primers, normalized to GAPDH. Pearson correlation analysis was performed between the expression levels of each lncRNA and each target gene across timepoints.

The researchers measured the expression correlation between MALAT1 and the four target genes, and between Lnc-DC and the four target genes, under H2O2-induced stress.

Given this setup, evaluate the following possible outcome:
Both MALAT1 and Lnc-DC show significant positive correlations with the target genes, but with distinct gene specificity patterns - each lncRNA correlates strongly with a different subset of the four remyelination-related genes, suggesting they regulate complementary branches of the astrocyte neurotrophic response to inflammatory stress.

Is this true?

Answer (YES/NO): NO